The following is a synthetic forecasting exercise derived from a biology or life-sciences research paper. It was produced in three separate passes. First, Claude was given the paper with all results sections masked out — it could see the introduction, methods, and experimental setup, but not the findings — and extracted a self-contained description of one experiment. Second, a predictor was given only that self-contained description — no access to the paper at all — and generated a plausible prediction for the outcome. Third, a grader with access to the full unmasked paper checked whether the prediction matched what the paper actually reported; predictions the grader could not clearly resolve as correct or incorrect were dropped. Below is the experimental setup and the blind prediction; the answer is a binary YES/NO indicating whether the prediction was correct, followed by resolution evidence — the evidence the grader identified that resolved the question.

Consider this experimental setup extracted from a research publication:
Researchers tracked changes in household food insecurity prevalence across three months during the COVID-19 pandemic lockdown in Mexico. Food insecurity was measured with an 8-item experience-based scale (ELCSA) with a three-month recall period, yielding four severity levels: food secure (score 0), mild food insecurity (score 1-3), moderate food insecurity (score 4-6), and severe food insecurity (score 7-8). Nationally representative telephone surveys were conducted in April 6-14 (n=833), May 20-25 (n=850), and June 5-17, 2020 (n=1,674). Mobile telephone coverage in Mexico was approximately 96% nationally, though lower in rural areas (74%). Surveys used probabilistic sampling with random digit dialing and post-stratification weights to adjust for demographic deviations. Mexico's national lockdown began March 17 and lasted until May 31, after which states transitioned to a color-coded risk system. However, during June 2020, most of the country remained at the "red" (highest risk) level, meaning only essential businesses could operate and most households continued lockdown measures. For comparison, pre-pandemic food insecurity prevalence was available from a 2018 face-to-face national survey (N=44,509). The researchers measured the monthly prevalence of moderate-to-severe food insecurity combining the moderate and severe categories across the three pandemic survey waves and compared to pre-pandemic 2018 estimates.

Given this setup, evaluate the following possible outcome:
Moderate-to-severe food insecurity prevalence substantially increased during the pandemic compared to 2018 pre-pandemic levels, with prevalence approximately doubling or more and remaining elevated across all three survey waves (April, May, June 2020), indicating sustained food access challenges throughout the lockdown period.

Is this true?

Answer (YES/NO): NO